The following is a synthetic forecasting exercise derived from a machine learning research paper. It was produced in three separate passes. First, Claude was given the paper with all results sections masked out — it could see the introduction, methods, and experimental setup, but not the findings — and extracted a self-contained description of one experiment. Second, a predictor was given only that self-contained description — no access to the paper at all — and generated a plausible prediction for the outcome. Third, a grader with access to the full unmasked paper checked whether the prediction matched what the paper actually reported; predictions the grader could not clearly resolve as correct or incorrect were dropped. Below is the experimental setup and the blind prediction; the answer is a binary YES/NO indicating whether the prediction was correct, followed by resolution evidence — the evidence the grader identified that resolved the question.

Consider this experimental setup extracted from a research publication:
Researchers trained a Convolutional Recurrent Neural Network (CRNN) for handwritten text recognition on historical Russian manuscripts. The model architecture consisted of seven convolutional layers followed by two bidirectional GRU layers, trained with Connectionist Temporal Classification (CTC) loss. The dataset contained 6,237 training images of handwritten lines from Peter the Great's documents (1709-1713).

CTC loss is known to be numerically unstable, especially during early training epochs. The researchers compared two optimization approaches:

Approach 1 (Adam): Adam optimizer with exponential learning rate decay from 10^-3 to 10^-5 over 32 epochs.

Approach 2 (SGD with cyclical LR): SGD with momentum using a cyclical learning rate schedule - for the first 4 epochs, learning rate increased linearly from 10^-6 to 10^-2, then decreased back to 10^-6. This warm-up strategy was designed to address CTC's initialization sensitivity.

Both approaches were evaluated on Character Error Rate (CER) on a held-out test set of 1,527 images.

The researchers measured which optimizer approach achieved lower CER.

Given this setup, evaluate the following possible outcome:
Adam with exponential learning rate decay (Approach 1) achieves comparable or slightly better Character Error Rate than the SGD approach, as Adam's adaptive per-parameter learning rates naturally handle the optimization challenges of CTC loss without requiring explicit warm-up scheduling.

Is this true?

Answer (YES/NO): NO